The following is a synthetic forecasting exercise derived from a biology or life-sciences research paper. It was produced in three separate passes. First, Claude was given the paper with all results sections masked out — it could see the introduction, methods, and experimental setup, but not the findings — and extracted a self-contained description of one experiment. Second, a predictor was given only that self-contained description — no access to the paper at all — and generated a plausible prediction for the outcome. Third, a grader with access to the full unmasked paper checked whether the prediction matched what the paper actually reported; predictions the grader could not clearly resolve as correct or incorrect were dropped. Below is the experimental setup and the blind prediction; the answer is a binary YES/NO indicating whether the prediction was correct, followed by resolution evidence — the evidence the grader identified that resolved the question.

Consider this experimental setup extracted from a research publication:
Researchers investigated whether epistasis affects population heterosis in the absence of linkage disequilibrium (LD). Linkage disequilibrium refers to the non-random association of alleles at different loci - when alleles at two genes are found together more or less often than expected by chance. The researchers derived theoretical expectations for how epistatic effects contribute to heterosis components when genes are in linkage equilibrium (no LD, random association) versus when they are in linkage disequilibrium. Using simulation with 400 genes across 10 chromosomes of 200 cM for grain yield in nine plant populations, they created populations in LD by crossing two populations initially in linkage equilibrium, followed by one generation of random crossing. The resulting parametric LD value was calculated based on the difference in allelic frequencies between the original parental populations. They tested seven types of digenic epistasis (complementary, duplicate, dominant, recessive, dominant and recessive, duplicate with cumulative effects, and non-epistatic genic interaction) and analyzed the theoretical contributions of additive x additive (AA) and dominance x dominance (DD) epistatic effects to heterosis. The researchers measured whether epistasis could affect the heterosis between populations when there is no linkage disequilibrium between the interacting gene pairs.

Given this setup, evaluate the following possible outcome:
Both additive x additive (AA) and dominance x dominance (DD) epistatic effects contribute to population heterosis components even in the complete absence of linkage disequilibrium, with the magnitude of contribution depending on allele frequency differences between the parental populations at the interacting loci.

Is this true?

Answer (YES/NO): NO